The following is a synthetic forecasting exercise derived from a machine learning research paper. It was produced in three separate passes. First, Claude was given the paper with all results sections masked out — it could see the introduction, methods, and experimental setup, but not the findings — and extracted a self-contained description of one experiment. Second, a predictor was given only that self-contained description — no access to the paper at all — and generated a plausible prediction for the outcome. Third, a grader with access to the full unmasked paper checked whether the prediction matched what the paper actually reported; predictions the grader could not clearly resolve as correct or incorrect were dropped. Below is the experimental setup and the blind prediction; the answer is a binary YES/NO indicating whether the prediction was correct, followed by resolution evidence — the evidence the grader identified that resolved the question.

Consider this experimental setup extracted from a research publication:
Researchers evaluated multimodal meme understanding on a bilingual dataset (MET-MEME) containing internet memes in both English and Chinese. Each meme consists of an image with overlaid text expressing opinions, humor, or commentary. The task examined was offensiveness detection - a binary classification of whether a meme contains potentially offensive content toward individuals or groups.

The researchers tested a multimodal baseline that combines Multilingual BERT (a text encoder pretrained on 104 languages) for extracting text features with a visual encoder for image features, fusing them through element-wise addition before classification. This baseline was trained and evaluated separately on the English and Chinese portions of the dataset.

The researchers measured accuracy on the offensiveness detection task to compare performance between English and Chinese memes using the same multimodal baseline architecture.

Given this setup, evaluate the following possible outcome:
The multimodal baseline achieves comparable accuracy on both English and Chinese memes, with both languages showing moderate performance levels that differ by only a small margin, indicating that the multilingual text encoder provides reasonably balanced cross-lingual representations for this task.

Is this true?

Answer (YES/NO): NO